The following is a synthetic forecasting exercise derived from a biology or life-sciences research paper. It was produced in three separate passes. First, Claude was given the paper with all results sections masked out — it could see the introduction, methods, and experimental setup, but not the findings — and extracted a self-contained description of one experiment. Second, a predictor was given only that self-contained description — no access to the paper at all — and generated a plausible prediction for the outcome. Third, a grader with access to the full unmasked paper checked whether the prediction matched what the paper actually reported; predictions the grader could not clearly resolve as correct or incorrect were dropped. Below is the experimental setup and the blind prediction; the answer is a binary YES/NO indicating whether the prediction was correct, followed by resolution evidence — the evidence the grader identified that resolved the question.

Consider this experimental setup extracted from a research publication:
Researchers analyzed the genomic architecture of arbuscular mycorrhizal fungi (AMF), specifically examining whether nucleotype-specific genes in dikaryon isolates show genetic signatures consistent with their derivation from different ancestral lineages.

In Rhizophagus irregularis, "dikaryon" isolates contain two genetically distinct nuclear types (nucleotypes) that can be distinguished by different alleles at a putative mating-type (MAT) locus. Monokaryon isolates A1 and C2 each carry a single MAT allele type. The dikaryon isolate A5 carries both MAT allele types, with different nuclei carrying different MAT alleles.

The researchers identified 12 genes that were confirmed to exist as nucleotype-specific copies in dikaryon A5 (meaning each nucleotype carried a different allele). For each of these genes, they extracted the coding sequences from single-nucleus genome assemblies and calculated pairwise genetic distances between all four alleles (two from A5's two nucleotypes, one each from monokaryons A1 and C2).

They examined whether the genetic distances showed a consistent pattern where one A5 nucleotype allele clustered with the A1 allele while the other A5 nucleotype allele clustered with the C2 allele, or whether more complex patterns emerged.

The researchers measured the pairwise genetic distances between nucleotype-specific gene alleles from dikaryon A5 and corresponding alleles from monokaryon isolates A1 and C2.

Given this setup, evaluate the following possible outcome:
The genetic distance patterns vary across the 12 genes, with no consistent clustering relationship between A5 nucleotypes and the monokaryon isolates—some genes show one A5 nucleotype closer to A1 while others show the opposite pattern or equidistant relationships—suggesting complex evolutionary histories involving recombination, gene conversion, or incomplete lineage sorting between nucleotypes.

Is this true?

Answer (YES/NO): NO